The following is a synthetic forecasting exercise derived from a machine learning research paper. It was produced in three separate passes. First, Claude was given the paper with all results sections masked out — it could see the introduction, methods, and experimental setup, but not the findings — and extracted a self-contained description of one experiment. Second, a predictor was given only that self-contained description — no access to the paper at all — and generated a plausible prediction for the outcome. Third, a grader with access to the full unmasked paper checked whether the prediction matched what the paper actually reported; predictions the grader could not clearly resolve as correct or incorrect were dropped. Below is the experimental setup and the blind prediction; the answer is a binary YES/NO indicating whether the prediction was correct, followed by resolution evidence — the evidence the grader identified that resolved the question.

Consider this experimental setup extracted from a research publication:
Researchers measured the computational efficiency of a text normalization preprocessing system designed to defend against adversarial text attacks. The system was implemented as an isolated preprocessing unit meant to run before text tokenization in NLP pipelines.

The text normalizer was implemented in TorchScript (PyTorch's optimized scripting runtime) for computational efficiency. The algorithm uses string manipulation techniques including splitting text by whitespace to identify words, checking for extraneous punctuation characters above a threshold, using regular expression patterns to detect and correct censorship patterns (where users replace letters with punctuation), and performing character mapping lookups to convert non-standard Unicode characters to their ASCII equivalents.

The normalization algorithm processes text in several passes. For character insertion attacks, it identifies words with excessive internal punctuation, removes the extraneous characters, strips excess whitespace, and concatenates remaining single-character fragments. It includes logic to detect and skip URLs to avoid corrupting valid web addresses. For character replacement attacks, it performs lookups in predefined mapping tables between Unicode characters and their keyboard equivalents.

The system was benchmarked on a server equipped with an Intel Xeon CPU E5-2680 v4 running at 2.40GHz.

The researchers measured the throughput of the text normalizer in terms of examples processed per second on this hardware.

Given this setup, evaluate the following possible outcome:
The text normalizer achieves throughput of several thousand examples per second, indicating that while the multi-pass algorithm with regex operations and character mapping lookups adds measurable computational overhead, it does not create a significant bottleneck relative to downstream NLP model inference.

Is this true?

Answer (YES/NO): NO